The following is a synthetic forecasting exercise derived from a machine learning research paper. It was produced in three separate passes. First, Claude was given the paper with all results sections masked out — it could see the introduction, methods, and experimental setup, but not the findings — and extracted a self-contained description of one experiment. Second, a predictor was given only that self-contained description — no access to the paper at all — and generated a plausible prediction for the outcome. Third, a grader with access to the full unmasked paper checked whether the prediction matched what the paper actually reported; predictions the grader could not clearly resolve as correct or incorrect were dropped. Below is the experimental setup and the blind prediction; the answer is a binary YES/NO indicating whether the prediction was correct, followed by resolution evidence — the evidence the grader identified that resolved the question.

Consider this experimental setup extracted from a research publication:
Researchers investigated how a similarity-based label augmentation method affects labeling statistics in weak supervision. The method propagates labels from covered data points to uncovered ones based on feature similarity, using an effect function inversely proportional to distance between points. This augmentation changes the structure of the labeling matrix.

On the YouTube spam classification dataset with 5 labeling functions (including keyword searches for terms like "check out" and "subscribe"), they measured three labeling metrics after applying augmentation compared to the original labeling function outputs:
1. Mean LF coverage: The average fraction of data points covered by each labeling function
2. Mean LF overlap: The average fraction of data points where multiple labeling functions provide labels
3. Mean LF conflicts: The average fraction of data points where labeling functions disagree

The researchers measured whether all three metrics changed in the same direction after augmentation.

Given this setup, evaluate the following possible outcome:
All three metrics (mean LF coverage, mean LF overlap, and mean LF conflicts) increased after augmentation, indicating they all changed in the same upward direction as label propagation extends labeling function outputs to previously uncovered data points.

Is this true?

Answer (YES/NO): YES